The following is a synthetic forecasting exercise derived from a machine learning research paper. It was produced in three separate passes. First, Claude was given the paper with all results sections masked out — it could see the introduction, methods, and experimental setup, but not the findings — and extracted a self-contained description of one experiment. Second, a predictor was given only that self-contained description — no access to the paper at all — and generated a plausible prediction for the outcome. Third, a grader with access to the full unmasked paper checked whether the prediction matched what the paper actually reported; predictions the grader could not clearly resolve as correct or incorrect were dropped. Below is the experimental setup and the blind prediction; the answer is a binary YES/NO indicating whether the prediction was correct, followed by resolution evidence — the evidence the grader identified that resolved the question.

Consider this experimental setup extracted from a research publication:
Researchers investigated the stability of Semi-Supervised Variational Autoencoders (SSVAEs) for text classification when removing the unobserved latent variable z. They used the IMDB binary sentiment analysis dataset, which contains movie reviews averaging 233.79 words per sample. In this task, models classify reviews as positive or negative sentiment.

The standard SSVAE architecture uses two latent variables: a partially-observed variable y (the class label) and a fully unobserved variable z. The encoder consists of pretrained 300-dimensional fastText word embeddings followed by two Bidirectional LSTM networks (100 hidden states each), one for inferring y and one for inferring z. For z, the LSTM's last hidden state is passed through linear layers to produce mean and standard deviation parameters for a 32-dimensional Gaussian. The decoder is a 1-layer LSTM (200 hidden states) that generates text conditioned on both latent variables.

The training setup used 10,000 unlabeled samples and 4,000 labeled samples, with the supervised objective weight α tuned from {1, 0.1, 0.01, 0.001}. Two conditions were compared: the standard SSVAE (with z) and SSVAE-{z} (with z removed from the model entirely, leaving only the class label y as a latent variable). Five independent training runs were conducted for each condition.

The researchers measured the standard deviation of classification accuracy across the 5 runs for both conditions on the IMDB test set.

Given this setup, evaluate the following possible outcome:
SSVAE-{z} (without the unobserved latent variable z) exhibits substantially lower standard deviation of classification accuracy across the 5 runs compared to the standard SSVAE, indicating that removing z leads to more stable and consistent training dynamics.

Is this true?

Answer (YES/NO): NO